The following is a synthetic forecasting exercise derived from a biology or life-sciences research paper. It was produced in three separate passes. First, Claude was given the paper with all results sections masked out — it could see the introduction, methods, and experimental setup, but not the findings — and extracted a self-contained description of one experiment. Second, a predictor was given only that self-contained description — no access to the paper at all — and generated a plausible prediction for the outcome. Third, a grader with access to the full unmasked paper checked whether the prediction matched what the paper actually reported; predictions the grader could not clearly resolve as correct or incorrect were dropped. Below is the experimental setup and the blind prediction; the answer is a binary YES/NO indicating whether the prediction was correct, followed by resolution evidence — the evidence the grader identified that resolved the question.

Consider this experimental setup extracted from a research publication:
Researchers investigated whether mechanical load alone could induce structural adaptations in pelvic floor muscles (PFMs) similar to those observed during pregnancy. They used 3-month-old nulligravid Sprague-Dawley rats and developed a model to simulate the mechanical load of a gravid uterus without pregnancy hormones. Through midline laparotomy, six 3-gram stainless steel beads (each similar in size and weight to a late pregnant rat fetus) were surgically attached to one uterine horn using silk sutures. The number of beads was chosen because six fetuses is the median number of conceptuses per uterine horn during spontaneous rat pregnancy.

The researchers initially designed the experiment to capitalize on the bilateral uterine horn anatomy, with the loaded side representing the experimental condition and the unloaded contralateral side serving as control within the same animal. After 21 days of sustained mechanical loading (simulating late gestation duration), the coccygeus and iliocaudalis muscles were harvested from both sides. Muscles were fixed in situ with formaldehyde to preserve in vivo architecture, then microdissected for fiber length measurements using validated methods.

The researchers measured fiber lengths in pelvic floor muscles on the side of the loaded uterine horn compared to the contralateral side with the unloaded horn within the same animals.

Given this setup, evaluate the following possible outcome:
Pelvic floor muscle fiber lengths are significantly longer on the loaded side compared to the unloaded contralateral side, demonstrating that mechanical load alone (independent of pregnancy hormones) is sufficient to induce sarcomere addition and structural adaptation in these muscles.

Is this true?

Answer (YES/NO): NO